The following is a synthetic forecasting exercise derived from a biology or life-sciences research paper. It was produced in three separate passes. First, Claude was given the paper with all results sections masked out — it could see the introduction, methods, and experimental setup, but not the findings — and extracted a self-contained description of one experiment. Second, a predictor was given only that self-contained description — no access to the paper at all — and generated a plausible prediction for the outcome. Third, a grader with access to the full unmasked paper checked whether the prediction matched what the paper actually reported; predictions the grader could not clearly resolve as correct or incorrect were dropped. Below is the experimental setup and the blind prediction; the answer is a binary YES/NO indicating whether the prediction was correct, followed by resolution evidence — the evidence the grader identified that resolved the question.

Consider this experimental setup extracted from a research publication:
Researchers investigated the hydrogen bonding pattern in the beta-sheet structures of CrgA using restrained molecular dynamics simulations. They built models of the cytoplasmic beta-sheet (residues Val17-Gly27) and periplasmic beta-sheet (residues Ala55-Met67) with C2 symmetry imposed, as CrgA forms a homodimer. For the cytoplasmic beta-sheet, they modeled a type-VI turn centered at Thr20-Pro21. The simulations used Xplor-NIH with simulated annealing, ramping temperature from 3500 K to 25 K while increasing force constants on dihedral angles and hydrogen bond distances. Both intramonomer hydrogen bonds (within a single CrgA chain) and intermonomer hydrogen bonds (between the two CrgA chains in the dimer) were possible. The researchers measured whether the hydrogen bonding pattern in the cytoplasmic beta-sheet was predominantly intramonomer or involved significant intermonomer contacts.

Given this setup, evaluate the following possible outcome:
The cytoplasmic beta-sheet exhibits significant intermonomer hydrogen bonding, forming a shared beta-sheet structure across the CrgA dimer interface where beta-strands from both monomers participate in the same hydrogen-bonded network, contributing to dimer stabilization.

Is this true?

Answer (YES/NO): YES